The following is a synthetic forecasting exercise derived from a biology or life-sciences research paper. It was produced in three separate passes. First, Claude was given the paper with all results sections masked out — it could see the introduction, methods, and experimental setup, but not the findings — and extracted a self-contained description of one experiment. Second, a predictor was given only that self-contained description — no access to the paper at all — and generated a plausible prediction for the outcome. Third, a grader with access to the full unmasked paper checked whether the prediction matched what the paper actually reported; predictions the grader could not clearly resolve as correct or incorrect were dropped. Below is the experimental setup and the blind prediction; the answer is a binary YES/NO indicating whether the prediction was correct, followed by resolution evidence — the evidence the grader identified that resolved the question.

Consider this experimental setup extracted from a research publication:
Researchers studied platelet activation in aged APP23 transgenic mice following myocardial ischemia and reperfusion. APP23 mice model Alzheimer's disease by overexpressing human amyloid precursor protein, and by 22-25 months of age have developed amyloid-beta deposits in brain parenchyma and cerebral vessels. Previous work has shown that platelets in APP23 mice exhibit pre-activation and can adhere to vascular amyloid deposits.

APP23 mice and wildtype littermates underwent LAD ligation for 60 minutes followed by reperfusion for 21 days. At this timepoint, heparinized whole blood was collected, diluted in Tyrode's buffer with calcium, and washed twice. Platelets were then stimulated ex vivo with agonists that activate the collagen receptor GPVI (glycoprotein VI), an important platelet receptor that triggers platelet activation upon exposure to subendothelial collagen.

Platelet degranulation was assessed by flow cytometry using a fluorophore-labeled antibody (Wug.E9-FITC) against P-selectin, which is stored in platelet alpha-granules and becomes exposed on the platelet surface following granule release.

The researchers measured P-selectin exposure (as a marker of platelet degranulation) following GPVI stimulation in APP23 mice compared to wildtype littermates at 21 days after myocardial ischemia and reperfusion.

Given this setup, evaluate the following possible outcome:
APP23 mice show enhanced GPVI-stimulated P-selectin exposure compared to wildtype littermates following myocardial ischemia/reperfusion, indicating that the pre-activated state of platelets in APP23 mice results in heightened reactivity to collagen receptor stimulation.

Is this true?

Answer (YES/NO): YES